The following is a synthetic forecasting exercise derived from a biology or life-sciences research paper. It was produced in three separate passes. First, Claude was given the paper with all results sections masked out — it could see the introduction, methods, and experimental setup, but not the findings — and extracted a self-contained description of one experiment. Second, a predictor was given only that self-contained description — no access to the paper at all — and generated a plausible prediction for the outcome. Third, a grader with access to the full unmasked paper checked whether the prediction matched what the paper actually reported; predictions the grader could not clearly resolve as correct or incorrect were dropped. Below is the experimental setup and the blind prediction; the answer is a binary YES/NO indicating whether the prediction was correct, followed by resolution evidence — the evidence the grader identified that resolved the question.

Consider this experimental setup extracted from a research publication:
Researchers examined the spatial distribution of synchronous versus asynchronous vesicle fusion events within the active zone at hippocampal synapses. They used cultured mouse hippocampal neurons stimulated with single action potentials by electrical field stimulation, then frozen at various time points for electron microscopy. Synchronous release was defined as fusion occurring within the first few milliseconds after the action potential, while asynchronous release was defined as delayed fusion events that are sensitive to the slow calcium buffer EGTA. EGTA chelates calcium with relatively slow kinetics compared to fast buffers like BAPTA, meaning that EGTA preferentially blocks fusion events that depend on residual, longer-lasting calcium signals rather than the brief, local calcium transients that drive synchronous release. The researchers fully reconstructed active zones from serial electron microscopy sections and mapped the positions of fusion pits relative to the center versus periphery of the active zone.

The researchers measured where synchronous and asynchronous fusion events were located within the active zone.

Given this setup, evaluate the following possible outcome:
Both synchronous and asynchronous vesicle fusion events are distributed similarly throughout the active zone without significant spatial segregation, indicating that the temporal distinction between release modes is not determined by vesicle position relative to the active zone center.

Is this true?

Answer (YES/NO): NO